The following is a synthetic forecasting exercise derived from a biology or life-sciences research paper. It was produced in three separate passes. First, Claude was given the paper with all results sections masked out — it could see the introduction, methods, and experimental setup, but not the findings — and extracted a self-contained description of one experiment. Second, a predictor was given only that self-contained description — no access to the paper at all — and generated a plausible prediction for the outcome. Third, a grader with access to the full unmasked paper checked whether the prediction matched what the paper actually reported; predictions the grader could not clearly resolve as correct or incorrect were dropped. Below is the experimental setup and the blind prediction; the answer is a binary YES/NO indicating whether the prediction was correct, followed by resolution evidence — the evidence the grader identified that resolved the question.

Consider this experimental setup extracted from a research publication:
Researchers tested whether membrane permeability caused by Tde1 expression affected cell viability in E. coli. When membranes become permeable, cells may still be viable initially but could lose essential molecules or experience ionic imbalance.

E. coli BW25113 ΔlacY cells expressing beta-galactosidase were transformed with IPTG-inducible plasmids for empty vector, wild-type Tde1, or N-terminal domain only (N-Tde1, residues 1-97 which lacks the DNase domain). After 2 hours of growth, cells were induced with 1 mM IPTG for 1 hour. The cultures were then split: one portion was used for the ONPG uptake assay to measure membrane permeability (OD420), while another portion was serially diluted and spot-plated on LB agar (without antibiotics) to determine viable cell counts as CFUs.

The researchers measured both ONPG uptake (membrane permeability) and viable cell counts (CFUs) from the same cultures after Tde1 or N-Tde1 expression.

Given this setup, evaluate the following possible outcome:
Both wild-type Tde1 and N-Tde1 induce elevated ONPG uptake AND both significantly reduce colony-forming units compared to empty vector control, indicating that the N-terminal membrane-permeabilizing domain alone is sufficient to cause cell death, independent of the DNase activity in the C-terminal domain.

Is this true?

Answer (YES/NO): NO